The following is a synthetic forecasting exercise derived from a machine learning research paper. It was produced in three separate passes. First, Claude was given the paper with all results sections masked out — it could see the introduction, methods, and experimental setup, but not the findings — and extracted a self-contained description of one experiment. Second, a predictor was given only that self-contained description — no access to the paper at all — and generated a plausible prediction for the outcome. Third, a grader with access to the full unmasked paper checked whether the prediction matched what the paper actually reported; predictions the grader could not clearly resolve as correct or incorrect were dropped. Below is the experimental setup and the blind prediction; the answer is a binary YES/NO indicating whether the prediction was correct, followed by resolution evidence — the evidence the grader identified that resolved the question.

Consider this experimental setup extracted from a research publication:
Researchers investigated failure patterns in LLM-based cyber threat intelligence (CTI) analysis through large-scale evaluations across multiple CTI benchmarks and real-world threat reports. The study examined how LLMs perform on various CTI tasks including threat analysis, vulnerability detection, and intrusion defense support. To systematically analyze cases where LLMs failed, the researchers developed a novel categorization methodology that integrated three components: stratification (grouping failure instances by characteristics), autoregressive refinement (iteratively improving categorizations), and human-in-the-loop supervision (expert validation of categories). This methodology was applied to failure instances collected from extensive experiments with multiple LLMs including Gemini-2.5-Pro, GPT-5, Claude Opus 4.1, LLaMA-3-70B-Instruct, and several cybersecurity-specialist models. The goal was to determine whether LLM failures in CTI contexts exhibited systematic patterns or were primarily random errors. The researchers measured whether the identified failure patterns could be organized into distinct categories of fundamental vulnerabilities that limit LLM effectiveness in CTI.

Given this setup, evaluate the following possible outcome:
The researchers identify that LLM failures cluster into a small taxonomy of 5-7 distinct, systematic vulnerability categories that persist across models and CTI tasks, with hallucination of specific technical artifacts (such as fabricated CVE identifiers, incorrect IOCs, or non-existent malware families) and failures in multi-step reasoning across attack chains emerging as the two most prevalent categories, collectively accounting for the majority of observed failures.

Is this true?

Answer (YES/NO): NO